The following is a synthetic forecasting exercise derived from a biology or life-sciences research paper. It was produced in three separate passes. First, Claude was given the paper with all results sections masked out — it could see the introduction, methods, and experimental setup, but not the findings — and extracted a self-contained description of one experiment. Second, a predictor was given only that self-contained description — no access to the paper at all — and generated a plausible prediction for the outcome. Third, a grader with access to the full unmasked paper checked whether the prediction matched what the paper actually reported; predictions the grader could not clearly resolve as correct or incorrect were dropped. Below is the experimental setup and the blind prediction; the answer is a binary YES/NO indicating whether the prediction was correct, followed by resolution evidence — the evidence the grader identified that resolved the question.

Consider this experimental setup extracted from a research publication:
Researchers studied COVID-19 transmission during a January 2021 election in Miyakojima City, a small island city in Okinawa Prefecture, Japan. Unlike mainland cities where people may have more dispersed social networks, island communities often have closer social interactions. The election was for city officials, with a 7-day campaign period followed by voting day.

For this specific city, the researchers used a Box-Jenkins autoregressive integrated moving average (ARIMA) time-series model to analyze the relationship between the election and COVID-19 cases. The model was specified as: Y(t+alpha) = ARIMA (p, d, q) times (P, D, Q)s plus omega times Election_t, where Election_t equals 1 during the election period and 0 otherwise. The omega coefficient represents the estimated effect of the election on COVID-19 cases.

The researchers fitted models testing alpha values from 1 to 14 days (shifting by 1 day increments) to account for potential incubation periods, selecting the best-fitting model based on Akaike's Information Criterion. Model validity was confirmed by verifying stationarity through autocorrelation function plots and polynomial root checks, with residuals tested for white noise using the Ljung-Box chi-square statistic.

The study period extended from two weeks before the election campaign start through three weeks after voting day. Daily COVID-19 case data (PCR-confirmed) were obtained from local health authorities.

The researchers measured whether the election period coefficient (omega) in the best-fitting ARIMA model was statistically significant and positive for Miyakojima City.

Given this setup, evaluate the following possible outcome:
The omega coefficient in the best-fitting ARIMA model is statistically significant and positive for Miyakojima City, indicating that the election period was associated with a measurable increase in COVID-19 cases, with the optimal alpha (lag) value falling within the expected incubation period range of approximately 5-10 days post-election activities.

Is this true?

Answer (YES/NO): NO